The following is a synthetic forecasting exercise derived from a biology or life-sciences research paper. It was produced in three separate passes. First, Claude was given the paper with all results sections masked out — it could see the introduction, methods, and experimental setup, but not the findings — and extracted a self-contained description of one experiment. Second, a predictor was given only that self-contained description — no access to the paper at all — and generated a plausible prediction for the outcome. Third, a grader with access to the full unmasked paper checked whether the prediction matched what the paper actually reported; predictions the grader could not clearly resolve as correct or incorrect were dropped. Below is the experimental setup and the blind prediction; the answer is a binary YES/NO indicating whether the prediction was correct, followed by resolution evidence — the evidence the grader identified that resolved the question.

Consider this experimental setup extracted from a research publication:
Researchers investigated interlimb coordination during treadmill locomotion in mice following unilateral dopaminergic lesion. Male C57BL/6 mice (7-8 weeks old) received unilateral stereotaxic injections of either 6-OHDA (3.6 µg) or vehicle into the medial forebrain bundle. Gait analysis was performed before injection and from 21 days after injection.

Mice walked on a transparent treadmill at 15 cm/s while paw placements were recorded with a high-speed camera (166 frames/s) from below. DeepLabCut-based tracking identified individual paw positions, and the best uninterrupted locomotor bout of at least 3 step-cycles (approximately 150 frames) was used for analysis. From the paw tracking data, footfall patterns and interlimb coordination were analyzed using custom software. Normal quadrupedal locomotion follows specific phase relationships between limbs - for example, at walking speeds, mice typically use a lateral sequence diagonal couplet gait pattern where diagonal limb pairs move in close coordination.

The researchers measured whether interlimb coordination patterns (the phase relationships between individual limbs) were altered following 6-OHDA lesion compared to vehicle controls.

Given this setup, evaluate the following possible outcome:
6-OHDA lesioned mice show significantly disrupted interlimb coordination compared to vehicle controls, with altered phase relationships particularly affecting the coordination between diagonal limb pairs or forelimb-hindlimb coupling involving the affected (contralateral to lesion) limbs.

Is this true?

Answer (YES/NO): NO